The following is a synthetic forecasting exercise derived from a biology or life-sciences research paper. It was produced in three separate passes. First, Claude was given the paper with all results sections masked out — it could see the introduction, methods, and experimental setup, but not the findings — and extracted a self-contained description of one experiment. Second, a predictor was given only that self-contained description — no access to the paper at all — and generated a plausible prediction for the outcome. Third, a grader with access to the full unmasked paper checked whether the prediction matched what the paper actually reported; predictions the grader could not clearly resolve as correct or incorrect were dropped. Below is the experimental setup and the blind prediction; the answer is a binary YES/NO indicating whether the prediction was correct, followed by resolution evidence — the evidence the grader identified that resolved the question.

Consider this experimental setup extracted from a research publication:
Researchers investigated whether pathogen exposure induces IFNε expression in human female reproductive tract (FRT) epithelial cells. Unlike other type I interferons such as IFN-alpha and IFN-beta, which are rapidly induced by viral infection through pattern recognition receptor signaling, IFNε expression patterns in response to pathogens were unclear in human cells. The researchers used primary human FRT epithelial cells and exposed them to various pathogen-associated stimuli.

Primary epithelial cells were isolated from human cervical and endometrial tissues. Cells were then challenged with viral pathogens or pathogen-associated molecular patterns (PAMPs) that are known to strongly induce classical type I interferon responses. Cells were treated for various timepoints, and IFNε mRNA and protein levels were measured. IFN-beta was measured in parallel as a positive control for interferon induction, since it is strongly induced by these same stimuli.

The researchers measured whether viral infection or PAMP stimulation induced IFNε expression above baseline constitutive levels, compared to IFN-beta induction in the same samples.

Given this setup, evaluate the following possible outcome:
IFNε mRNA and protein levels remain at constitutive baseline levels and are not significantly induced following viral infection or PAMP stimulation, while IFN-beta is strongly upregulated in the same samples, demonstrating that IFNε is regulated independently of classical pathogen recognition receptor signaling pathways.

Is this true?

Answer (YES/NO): YES